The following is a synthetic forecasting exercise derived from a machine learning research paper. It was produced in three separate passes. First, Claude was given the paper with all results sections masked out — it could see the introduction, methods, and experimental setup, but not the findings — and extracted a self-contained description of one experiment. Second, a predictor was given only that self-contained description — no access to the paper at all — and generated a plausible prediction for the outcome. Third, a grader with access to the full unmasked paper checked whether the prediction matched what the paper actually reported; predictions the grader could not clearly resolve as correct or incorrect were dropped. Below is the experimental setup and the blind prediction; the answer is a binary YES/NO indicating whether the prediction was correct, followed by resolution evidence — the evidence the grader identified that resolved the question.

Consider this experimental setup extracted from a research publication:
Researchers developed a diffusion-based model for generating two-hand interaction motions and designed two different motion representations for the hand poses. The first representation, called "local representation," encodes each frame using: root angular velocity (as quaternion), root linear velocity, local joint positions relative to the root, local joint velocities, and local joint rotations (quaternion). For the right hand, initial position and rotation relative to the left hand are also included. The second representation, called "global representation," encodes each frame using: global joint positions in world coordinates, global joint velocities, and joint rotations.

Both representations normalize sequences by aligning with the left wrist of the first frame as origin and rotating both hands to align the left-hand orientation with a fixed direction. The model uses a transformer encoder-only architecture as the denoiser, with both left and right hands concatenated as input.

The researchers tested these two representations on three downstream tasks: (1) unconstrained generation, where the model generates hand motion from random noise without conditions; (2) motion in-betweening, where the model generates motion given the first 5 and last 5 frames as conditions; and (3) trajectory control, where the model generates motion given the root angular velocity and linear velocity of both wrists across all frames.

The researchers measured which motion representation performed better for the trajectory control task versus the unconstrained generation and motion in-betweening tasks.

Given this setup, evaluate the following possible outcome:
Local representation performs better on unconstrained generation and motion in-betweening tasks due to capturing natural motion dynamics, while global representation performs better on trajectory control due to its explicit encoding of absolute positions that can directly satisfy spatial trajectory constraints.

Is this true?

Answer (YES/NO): NO